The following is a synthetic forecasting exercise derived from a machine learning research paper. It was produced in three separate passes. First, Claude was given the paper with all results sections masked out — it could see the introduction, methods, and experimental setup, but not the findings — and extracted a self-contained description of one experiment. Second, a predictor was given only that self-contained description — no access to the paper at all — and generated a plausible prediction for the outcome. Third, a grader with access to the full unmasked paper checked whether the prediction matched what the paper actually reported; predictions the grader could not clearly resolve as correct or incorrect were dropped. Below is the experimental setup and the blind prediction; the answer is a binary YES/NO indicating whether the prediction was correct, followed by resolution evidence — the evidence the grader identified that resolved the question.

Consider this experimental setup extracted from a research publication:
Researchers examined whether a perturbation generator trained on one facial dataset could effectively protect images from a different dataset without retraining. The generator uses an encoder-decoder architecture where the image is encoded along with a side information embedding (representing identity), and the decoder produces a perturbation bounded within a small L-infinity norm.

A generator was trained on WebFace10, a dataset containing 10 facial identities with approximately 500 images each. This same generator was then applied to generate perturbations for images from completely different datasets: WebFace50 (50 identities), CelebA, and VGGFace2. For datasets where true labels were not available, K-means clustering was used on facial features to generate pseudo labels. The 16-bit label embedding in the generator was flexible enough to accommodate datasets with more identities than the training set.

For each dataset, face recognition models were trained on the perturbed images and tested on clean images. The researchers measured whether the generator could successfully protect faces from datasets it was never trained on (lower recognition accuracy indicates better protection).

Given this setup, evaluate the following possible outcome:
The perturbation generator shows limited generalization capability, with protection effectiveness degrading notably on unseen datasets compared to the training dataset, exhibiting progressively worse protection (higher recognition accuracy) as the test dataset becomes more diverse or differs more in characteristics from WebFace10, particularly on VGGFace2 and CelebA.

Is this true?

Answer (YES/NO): NO